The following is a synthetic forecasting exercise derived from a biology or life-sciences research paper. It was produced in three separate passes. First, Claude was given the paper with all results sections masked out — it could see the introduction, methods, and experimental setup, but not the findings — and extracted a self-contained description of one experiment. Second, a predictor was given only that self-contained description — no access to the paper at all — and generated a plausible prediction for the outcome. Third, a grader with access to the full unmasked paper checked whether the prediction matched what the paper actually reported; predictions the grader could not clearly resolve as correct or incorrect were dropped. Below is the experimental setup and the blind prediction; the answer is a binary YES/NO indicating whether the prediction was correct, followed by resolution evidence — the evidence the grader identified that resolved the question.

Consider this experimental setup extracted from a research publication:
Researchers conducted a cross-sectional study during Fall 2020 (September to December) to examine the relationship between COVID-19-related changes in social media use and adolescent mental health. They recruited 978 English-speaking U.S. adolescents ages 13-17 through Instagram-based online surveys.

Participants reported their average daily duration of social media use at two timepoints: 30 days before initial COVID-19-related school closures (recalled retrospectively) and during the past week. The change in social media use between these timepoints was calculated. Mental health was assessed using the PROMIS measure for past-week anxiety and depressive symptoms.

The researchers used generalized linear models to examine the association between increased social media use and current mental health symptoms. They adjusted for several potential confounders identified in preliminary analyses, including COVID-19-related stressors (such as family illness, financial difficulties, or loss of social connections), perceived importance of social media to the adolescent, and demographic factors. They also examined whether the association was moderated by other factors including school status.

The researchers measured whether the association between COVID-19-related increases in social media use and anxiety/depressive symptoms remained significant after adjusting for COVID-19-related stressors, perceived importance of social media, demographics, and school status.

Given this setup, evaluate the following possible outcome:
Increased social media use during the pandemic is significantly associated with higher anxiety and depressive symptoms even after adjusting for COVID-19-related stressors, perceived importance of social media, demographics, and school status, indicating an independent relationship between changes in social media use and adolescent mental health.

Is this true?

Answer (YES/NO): YES